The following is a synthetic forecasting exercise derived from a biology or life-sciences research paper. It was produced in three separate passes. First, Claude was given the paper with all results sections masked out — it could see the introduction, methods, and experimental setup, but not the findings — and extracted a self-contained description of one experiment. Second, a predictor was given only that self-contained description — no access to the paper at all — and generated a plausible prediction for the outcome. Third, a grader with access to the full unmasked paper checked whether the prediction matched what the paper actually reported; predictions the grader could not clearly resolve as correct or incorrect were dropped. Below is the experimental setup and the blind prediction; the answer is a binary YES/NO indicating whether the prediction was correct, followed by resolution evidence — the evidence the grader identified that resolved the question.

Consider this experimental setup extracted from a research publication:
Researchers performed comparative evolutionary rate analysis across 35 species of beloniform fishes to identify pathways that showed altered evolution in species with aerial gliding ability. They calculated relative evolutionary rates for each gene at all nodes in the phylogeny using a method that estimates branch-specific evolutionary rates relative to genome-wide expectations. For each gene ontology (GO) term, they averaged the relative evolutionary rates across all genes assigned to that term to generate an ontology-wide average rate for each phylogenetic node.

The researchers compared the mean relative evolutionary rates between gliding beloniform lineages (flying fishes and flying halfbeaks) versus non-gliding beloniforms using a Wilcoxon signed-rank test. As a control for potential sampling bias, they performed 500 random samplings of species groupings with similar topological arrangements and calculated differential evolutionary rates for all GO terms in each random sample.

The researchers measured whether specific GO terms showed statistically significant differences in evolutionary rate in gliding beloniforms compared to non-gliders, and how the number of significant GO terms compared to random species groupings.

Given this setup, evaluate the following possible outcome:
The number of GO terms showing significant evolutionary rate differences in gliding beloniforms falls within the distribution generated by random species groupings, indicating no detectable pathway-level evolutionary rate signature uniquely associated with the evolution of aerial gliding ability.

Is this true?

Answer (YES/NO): NO